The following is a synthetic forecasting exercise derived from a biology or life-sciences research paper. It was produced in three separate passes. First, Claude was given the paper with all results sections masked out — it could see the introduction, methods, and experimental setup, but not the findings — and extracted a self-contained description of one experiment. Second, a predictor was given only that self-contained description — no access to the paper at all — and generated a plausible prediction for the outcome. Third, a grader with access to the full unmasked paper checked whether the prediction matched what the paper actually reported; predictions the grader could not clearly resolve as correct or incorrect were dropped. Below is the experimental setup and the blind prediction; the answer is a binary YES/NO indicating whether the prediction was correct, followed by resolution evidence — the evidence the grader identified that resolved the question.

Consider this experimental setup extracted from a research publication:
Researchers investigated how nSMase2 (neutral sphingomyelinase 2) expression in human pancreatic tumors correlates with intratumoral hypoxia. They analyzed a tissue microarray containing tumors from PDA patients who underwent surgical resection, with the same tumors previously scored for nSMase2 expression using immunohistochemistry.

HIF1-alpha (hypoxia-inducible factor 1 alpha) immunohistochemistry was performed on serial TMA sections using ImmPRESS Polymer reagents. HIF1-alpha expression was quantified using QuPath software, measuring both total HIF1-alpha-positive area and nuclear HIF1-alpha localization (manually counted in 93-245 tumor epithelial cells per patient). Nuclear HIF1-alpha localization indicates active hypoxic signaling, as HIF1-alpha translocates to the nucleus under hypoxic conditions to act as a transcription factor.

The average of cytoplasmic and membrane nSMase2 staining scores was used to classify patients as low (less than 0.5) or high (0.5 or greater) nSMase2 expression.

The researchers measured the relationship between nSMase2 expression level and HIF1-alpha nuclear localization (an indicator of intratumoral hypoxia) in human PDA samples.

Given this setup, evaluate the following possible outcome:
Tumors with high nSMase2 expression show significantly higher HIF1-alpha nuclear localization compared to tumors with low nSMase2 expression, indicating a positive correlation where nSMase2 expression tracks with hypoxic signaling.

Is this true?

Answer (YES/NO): NO